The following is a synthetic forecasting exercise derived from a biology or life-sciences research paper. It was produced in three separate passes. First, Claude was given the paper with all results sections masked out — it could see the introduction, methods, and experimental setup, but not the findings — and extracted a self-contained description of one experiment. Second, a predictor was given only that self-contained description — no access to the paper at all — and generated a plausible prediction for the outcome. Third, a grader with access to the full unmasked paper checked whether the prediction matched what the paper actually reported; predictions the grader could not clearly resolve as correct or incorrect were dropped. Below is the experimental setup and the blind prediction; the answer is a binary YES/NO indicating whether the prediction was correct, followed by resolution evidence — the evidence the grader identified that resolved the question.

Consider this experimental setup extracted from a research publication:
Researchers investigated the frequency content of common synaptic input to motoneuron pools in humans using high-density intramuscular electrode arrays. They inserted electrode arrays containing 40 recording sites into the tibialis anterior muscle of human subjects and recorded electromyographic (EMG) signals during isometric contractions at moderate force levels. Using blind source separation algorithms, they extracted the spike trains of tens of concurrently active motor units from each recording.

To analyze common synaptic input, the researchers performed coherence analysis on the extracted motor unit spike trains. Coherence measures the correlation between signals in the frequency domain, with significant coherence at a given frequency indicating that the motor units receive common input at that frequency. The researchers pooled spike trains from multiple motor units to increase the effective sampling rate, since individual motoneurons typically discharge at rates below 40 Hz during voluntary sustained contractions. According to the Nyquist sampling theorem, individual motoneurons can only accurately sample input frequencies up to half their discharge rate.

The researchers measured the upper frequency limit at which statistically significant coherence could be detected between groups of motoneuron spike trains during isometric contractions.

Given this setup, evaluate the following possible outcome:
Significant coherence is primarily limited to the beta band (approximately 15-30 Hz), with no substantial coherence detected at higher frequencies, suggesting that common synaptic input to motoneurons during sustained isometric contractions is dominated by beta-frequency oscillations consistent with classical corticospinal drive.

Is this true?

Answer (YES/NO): NO